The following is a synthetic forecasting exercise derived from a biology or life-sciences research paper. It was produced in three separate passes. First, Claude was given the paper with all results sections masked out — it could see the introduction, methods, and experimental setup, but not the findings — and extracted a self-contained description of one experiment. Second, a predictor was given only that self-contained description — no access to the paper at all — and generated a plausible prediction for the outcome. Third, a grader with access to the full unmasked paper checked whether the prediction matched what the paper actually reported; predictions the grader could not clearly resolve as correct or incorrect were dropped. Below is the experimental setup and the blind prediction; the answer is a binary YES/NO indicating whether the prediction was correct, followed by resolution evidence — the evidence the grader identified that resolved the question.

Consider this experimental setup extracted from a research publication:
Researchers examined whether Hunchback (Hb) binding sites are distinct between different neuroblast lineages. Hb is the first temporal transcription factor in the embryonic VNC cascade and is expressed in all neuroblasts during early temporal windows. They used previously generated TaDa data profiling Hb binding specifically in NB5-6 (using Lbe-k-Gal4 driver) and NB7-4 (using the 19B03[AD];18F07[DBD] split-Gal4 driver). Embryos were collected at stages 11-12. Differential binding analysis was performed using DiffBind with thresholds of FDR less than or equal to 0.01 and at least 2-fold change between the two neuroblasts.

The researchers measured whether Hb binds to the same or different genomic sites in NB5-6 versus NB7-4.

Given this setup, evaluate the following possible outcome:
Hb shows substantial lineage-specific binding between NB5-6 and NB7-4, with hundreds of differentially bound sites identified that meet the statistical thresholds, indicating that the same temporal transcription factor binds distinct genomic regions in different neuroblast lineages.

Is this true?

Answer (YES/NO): YES